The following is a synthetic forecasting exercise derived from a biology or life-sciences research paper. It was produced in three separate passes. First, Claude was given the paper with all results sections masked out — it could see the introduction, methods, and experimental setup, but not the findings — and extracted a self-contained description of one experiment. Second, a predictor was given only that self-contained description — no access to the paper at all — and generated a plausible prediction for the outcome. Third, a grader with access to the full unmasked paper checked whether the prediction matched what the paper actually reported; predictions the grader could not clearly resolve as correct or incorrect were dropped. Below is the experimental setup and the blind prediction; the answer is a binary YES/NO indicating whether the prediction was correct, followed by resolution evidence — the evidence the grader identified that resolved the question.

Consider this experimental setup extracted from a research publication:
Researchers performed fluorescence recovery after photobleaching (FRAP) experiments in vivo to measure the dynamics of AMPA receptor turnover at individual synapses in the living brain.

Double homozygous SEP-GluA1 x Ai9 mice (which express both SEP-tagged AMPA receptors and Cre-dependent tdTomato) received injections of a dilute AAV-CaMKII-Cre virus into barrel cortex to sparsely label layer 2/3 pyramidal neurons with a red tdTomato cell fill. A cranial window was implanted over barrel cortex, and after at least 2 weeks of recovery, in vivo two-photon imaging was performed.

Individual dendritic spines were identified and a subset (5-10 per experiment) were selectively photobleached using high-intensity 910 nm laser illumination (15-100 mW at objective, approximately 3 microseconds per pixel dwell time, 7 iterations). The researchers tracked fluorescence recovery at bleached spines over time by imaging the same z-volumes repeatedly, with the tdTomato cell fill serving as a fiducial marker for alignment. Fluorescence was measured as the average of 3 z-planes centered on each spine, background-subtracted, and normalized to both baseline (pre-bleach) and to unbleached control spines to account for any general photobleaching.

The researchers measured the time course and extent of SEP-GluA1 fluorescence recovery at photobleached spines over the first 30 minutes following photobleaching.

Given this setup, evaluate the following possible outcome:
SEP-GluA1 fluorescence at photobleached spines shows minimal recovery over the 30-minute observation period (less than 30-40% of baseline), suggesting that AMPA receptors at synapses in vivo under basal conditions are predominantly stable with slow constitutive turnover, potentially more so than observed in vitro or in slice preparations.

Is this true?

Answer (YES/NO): NO